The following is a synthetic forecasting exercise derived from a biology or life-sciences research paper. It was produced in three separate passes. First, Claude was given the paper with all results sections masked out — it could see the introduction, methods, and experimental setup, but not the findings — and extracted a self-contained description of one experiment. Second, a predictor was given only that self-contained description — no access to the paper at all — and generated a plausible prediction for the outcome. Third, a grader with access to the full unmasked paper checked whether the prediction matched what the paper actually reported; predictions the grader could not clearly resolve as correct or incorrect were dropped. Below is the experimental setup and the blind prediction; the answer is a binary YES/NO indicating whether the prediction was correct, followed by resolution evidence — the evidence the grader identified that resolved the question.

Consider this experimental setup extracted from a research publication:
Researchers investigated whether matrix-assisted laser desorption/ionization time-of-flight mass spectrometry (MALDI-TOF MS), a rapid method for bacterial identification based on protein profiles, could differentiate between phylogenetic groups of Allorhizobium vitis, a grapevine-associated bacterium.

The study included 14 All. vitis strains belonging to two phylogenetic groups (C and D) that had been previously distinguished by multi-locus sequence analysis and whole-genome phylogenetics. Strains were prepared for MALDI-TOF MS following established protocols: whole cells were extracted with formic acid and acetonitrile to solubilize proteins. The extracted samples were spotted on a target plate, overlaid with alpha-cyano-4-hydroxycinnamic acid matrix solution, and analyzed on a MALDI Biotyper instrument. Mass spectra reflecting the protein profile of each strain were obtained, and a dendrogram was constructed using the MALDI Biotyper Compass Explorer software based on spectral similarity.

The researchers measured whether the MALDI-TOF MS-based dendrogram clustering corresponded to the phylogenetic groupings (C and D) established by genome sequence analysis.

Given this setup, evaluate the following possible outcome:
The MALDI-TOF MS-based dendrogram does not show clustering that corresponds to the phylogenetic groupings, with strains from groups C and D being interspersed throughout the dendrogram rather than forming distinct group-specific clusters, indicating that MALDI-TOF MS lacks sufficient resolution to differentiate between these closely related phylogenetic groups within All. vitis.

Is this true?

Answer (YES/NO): NO